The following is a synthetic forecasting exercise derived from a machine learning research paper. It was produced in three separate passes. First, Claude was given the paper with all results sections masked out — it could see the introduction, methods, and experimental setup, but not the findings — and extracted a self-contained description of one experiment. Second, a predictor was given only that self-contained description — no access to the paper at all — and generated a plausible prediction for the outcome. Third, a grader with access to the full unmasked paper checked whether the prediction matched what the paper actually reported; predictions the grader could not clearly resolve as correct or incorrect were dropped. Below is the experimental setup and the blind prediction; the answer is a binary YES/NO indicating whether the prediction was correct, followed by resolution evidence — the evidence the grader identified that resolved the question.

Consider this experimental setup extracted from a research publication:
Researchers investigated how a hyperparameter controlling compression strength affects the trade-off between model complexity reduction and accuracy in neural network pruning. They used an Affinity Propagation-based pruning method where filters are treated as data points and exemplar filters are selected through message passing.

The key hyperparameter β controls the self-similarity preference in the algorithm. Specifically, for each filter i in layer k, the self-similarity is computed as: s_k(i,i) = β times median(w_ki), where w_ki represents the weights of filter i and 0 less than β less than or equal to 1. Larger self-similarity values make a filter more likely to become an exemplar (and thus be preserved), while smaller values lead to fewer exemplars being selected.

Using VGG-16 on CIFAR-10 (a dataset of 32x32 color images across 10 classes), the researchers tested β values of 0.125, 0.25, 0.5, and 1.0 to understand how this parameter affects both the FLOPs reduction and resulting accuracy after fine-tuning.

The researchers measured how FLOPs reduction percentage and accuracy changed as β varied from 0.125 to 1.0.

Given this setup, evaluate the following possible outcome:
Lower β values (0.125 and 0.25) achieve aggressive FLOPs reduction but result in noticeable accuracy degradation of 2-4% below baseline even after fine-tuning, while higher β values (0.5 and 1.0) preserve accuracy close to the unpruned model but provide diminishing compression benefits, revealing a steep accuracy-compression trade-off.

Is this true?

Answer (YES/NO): NO